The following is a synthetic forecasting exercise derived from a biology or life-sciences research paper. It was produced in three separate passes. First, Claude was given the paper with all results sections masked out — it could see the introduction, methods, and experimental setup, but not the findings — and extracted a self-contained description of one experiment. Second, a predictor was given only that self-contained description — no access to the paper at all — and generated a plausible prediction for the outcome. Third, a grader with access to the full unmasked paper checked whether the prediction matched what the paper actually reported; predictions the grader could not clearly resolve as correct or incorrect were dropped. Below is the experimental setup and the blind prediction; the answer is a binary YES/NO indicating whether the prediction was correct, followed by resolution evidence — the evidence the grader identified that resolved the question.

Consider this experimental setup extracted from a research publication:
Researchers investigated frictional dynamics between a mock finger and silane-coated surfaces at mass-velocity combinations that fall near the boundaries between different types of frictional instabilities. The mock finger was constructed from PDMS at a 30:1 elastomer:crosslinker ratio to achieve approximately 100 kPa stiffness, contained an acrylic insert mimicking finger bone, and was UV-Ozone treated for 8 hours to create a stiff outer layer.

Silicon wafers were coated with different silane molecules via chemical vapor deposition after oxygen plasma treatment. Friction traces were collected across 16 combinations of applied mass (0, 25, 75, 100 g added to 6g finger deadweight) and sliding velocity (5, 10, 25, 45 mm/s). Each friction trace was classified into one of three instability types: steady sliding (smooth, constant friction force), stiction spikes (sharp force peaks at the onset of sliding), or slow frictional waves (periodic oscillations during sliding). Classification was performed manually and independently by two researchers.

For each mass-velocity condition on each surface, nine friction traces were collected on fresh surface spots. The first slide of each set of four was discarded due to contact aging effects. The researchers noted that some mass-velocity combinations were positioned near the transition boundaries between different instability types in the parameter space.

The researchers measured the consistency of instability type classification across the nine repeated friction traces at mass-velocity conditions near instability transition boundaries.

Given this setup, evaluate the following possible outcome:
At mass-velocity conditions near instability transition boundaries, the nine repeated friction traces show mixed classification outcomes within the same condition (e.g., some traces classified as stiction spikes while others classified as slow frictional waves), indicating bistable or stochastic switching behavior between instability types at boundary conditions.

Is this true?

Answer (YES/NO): YES